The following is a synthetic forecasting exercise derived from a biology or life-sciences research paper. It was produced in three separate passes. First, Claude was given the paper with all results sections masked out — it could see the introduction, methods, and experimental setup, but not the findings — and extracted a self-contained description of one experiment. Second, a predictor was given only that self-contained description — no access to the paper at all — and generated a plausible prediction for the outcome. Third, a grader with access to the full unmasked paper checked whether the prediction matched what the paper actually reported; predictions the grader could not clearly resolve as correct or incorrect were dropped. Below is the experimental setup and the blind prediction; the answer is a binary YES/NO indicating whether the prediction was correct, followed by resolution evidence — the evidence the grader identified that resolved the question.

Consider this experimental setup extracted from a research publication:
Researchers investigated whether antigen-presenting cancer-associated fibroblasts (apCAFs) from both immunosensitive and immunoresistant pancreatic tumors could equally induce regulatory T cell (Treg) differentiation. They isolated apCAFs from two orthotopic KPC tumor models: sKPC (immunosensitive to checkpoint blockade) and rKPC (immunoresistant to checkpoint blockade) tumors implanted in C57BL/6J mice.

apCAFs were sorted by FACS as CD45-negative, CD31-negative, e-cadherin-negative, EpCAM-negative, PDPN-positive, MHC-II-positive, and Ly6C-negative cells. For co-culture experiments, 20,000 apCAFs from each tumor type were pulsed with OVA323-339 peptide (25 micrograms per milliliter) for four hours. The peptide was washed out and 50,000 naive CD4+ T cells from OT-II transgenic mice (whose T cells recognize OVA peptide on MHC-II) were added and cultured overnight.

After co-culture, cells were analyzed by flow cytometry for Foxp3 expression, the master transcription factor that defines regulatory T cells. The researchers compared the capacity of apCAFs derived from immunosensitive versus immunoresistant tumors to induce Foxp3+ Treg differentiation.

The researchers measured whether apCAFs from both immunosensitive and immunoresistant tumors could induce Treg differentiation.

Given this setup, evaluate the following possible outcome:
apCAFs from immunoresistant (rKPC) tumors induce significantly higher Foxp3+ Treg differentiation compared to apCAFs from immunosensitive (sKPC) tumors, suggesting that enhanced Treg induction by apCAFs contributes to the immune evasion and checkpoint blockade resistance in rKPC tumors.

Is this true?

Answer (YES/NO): YES